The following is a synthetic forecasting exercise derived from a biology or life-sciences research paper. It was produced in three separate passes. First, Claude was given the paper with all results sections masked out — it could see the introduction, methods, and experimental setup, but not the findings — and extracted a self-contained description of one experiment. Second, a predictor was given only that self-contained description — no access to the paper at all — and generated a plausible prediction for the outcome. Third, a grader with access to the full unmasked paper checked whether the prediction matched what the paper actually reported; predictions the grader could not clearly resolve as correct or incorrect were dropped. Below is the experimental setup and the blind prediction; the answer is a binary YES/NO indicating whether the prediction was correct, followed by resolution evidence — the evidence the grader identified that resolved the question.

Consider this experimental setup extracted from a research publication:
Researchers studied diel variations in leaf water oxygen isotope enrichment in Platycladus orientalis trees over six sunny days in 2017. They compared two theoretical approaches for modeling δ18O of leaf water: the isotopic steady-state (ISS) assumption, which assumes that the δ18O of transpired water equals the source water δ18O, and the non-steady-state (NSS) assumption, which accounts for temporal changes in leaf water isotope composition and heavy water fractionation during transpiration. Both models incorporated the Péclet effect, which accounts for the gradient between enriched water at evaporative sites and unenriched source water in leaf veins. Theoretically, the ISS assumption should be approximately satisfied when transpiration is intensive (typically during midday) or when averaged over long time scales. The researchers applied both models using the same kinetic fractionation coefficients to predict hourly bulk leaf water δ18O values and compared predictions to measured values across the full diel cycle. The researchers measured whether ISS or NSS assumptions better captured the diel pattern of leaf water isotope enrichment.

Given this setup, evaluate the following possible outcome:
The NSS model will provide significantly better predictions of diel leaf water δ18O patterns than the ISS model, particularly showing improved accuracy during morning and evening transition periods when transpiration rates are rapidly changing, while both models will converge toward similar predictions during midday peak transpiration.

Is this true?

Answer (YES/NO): NO